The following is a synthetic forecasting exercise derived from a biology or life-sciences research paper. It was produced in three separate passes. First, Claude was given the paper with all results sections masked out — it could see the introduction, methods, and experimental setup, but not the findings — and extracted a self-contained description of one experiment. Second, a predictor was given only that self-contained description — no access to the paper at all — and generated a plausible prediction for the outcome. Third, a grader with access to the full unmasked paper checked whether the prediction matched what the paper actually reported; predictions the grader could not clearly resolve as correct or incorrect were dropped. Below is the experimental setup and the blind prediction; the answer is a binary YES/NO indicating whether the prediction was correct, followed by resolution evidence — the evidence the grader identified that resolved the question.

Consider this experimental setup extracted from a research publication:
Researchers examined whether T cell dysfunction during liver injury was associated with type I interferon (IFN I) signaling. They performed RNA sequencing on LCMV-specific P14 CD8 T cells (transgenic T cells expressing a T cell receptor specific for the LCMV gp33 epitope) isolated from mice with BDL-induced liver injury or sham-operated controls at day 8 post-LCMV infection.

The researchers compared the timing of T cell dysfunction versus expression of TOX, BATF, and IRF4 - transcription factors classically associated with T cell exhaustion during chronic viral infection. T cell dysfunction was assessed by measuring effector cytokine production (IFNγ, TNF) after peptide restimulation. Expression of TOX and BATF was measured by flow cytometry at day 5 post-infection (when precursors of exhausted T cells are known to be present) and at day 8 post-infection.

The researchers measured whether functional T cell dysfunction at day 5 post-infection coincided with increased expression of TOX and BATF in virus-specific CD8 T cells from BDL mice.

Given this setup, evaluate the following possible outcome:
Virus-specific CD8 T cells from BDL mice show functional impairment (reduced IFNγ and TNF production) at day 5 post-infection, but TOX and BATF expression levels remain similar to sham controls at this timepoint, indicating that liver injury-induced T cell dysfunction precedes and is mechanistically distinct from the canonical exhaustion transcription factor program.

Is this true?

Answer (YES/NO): YES